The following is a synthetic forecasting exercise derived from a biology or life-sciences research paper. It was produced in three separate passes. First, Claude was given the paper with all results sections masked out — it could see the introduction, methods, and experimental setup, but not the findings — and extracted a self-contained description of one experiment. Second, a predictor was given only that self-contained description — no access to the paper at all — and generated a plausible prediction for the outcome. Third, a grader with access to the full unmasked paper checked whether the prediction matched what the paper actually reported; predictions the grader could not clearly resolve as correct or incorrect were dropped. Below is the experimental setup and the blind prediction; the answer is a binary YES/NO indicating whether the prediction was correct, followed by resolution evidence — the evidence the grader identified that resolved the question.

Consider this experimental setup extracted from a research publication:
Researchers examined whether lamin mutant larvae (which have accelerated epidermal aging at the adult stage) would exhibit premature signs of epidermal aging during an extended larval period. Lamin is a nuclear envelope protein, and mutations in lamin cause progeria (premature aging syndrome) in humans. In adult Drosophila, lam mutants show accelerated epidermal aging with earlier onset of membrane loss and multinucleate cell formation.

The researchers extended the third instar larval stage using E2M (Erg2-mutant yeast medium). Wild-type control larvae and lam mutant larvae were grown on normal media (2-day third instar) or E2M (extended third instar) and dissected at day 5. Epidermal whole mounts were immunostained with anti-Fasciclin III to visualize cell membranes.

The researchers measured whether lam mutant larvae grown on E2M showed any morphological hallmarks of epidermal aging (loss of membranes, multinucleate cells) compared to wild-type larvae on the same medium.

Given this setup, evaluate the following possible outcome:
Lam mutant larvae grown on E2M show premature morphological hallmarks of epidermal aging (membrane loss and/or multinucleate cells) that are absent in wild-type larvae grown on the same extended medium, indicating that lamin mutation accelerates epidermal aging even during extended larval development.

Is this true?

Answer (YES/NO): NO